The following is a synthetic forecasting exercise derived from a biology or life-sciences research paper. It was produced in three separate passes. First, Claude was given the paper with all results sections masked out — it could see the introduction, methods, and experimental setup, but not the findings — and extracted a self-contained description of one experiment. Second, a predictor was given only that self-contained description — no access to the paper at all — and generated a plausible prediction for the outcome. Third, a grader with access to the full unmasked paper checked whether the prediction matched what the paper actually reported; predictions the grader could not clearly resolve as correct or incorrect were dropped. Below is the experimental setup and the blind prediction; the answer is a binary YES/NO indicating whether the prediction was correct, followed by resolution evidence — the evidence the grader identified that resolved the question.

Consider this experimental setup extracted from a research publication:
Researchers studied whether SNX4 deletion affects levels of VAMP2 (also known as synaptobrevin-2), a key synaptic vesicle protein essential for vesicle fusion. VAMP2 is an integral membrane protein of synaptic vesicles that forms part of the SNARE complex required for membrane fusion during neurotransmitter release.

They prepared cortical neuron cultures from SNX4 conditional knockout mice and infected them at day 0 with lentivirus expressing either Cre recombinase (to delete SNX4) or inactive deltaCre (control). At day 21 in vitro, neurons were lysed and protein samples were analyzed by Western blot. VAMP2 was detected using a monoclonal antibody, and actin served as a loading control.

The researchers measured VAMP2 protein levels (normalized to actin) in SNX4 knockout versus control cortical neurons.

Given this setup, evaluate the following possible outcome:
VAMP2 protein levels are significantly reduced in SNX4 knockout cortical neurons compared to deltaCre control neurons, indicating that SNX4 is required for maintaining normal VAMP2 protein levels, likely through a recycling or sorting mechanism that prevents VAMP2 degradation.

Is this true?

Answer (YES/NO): NO